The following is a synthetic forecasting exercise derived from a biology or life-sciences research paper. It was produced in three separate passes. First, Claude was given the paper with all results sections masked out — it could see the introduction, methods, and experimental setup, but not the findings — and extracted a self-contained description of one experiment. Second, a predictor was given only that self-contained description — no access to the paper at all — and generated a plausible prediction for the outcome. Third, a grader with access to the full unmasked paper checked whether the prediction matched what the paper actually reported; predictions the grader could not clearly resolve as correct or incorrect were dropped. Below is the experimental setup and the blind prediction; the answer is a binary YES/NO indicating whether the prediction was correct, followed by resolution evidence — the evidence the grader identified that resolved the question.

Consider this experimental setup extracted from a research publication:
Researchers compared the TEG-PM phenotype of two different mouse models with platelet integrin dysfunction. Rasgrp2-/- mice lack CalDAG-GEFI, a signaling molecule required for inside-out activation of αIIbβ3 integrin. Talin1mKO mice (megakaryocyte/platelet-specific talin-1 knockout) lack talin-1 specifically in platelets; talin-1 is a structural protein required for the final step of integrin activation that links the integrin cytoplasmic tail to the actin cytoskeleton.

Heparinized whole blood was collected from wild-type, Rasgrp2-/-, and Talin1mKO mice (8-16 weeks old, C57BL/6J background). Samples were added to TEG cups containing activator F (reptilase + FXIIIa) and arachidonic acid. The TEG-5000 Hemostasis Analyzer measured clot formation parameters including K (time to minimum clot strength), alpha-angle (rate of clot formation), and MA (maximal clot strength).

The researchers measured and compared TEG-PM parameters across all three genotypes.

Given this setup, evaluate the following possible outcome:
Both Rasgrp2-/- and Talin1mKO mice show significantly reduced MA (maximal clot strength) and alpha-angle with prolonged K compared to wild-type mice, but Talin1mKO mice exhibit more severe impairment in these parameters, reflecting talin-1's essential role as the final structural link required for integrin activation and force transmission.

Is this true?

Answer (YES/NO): NO